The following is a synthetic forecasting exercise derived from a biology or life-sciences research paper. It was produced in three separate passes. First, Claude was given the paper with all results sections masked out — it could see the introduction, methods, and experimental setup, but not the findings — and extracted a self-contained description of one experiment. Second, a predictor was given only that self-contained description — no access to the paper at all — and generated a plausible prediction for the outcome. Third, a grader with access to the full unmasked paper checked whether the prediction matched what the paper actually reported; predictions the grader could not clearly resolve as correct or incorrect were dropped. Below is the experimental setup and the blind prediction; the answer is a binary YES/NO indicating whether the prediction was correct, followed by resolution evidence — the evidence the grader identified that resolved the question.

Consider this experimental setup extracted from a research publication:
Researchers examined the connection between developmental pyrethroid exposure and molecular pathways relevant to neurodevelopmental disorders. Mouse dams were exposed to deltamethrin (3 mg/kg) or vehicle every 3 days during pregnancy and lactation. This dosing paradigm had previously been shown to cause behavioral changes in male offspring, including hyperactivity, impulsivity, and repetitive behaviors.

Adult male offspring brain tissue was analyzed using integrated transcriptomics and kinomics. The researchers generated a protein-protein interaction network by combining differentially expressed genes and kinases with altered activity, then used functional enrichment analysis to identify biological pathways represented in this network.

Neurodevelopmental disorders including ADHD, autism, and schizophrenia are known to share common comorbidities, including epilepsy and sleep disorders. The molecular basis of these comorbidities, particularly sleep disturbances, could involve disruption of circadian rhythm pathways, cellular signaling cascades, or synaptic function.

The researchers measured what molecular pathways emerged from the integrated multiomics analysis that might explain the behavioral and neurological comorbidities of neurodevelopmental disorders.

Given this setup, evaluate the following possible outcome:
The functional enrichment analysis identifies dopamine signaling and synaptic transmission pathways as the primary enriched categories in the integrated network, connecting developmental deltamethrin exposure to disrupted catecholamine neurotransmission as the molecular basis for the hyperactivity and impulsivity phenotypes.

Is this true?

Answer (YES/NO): NO